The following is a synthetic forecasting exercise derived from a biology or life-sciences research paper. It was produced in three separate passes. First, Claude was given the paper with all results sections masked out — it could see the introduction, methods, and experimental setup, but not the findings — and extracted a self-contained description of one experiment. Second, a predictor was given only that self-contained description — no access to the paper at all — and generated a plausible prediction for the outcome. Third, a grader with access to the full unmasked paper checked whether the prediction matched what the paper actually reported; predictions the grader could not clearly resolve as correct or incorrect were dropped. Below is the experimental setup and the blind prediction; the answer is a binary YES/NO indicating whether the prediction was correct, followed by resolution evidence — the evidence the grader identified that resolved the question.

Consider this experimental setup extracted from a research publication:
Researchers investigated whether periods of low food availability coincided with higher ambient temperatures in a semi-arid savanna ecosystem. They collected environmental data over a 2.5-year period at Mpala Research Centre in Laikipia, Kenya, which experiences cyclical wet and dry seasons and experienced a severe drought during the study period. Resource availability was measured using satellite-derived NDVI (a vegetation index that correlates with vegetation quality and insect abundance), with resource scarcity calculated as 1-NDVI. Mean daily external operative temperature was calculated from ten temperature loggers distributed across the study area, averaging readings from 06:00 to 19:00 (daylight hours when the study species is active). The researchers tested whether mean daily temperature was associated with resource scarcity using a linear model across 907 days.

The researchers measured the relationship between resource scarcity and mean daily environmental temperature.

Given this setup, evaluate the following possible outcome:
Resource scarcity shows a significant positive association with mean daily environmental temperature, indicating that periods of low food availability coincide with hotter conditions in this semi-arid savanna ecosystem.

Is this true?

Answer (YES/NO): YES